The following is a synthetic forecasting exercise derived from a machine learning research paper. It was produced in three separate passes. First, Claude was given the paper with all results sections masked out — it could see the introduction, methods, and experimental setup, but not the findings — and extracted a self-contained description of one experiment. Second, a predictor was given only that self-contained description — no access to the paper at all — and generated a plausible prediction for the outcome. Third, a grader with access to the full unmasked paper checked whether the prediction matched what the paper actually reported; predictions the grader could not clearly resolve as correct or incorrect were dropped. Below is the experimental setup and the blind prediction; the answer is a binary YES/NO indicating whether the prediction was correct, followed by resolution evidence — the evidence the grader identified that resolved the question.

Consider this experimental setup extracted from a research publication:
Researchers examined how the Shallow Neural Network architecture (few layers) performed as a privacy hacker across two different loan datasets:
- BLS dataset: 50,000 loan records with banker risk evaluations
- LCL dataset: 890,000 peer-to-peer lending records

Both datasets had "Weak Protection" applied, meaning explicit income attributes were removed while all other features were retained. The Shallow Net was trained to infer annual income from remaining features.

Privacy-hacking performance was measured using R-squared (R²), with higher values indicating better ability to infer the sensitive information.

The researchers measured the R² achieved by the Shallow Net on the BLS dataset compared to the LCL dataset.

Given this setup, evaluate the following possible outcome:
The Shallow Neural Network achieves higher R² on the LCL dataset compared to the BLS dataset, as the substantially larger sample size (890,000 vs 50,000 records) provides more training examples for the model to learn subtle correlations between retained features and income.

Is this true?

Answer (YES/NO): NO